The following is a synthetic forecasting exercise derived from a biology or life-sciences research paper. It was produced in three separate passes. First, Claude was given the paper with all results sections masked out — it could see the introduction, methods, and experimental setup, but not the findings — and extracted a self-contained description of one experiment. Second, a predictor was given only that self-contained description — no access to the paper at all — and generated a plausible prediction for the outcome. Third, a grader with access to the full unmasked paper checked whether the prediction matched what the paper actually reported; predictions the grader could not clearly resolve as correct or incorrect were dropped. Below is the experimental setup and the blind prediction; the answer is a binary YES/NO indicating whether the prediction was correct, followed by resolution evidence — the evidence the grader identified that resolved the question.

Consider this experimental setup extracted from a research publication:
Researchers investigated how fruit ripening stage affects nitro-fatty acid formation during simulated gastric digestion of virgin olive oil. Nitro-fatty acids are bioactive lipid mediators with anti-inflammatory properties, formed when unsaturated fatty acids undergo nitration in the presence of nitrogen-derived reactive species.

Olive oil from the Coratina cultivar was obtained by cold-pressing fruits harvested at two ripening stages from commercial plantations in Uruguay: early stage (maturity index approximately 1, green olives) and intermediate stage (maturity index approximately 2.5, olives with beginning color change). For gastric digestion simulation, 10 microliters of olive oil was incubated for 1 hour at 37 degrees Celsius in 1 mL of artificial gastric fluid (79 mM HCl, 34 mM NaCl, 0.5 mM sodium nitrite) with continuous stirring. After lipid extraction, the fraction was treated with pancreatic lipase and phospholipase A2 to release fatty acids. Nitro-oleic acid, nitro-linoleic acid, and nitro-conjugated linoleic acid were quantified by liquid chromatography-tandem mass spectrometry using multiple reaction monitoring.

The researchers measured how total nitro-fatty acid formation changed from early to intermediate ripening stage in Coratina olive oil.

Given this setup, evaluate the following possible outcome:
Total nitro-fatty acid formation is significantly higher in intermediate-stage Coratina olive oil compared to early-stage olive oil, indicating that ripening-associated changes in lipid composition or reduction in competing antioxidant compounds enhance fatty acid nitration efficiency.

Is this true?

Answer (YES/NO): NO